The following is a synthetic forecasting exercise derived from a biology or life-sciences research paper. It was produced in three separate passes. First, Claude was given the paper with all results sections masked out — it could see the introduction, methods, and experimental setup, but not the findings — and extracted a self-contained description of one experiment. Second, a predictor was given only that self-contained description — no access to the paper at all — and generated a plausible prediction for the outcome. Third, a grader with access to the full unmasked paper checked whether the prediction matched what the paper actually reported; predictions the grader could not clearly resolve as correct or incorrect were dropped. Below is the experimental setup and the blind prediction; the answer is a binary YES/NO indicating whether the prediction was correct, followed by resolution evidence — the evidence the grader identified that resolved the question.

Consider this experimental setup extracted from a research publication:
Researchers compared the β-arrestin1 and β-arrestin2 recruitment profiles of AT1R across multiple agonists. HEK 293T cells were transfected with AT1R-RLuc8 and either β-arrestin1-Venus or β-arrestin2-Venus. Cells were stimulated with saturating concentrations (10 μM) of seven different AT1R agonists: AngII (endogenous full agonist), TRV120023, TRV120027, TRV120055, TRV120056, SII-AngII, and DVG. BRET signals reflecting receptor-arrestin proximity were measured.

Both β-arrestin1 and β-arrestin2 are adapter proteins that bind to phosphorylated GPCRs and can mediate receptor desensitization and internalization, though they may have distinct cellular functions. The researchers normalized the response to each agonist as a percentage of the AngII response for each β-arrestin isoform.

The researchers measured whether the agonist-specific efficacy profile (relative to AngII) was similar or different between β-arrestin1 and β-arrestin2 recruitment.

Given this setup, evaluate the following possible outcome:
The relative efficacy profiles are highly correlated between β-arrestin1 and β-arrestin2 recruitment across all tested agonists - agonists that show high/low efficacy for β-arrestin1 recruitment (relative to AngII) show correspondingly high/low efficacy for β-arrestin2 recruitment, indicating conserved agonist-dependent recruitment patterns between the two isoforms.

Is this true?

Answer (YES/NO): YES